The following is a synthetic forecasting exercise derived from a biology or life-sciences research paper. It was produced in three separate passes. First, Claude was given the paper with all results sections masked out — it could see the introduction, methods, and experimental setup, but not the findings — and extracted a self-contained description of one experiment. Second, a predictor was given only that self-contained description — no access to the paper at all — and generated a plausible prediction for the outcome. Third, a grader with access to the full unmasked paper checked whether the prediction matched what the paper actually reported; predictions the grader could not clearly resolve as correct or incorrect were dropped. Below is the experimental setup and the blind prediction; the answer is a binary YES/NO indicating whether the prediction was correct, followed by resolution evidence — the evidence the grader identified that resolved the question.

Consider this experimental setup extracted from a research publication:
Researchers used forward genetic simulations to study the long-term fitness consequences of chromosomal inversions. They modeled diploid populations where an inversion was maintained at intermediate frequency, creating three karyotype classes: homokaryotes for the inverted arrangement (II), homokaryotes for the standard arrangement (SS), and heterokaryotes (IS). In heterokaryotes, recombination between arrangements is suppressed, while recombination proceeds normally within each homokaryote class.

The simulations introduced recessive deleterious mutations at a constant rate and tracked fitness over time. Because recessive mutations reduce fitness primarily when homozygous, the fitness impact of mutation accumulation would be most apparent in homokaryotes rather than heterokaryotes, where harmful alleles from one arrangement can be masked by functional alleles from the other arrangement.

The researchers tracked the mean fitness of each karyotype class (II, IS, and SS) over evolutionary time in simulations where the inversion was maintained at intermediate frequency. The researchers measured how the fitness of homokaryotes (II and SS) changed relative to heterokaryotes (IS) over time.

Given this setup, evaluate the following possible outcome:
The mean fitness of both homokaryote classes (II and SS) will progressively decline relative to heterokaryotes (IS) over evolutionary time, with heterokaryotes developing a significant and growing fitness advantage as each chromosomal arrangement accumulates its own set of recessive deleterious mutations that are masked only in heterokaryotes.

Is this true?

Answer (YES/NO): YES